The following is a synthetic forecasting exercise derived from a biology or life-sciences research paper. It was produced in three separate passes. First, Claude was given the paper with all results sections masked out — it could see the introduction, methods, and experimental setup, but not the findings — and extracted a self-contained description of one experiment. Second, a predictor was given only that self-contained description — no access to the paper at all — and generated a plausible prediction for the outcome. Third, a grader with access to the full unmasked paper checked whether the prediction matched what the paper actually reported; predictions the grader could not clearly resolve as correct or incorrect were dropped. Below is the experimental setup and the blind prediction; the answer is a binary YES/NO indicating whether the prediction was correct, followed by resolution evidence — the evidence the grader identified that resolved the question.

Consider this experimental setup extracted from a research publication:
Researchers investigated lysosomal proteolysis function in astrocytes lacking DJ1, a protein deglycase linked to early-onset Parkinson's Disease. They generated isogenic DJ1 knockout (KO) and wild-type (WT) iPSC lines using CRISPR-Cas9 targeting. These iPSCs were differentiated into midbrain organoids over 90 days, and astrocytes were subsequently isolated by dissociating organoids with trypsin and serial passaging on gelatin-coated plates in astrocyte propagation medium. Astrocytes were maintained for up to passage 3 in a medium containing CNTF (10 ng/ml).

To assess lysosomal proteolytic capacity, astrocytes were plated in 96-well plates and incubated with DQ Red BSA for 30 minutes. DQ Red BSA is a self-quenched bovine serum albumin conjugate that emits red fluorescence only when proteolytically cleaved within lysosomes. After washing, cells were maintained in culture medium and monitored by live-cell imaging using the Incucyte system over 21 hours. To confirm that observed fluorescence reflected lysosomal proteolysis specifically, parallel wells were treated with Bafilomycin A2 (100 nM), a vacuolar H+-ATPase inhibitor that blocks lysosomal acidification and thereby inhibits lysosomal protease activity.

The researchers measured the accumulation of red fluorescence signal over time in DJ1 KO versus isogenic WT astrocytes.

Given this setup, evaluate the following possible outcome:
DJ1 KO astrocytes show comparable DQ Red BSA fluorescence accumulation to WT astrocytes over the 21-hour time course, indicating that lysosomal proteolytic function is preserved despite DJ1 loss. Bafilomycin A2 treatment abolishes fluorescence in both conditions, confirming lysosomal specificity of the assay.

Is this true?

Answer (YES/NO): NO